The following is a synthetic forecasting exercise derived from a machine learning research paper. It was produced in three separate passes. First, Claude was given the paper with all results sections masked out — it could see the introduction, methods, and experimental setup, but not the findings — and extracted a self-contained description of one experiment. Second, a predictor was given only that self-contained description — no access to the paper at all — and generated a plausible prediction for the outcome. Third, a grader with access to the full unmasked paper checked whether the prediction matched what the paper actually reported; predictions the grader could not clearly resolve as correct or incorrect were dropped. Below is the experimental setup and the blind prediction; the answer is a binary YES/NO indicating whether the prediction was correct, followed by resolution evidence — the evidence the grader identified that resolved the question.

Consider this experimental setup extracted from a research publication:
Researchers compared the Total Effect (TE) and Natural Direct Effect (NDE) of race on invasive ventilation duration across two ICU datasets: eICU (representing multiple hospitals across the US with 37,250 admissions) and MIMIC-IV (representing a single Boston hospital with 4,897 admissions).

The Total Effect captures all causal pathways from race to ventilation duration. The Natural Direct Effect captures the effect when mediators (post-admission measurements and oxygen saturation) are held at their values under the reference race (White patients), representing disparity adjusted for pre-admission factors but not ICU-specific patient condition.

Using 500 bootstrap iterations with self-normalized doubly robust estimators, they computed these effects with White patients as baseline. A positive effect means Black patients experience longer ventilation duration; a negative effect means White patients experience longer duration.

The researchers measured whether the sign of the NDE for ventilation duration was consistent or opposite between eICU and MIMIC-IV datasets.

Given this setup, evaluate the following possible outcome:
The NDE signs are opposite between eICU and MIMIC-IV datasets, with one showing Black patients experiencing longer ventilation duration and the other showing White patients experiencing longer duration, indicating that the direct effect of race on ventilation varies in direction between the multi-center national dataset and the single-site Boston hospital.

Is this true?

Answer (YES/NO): YES